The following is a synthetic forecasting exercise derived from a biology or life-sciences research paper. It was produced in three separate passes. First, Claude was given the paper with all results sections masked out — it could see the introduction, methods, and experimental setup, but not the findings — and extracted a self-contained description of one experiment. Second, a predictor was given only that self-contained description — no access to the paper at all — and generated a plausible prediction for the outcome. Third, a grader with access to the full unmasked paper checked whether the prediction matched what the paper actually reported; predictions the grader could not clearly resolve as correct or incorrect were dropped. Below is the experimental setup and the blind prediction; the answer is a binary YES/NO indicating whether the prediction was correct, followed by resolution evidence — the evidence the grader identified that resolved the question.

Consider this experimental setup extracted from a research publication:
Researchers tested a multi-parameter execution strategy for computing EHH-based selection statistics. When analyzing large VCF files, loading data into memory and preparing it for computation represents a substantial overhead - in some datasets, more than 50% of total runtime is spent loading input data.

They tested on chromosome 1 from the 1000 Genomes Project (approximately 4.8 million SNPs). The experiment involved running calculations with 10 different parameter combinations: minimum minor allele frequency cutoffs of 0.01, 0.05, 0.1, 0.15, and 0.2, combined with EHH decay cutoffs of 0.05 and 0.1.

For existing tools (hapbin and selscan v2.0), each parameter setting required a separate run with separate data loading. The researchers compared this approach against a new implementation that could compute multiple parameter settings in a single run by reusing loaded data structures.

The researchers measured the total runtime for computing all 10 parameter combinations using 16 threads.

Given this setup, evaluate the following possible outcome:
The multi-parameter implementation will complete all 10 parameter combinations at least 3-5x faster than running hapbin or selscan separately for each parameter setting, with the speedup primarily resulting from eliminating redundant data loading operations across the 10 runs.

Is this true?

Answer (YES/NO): YES